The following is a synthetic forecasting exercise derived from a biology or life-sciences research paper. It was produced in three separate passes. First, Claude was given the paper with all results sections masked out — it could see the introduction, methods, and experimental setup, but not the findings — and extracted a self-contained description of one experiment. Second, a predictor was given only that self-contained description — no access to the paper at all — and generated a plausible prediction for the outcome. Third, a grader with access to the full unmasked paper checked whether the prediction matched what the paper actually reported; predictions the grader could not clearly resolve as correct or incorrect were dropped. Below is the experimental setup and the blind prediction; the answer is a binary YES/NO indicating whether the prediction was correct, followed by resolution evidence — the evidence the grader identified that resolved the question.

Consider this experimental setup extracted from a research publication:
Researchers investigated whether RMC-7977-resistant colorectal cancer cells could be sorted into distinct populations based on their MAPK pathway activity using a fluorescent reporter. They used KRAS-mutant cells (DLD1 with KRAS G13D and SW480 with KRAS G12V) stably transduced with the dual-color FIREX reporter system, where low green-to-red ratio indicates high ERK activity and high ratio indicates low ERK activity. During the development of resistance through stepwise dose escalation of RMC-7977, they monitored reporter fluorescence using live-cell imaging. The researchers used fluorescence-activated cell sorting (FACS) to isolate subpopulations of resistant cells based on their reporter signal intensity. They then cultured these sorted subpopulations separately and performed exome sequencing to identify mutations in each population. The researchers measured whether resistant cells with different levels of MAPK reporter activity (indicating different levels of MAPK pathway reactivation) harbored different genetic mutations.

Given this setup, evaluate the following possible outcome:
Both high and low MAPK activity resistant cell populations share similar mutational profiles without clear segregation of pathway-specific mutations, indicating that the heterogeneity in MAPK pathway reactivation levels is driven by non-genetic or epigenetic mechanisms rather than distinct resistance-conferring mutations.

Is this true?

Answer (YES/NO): NO